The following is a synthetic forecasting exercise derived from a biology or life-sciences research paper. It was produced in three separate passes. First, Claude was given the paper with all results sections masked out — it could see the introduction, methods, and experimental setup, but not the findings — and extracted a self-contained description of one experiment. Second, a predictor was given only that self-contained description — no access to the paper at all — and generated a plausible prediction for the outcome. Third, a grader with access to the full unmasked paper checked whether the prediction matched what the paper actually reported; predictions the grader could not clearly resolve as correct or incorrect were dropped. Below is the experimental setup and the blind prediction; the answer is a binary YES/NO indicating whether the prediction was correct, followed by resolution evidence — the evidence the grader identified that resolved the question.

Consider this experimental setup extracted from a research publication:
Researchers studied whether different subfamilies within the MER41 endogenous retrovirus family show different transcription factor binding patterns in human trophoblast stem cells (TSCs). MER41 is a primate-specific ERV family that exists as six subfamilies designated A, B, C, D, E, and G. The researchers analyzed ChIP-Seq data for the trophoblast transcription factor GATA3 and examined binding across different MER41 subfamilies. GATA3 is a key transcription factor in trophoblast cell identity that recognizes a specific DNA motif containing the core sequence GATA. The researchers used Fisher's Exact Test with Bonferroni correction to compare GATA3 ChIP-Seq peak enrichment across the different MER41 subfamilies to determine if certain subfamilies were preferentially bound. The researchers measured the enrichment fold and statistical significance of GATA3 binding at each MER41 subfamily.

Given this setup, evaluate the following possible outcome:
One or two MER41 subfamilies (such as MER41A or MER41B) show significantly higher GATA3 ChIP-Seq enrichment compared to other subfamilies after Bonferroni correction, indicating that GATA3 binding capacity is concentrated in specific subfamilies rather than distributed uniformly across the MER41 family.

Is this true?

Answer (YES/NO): NO